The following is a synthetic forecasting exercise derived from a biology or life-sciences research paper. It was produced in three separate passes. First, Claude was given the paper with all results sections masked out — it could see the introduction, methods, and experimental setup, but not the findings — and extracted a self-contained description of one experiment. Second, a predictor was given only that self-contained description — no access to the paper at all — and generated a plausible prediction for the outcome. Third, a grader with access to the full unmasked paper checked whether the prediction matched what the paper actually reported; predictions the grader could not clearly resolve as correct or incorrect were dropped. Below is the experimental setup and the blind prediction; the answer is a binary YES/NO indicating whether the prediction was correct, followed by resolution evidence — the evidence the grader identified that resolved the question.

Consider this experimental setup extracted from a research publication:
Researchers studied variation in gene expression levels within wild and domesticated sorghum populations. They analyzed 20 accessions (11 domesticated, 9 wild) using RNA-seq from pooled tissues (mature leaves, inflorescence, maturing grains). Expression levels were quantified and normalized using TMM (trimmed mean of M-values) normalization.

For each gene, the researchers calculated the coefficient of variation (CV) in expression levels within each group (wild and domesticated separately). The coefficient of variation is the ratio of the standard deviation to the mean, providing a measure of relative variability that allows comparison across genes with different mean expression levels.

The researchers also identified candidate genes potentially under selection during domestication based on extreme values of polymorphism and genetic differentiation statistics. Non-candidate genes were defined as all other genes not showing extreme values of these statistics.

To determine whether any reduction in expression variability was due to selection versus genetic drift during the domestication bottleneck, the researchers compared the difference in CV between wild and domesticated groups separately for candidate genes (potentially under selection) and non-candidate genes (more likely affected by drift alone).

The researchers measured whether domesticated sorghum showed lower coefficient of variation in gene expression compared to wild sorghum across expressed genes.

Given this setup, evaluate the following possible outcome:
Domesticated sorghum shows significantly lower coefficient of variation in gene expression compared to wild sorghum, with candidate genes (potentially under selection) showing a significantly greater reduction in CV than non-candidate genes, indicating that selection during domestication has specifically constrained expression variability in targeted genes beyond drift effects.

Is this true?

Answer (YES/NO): YES